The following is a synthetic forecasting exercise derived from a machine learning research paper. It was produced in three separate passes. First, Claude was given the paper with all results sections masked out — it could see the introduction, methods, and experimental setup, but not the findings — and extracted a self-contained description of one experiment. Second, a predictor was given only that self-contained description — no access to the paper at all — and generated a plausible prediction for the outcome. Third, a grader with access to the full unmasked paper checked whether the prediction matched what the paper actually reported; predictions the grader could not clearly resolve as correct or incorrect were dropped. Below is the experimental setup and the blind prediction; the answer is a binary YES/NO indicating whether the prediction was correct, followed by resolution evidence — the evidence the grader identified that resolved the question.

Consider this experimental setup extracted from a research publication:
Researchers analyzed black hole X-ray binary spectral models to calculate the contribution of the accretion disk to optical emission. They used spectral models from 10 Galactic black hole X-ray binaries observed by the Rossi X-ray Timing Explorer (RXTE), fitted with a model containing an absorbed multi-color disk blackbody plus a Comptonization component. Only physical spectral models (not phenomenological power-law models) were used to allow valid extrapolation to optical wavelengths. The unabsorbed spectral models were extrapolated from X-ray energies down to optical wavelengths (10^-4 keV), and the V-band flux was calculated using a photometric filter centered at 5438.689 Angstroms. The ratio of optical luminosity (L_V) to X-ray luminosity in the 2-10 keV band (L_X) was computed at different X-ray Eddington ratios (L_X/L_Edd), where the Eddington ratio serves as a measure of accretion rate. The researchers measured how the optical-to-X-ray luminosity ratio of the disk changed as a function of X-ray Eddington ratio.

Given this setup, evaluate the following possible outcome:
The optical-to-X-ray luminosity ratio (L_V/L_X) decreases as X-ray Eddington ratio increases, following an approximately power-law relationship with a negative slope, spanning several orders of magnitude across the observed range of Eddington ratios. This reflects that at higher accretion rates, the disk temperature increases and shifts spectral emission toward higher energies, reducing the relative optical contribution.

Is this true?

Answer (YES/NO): NO